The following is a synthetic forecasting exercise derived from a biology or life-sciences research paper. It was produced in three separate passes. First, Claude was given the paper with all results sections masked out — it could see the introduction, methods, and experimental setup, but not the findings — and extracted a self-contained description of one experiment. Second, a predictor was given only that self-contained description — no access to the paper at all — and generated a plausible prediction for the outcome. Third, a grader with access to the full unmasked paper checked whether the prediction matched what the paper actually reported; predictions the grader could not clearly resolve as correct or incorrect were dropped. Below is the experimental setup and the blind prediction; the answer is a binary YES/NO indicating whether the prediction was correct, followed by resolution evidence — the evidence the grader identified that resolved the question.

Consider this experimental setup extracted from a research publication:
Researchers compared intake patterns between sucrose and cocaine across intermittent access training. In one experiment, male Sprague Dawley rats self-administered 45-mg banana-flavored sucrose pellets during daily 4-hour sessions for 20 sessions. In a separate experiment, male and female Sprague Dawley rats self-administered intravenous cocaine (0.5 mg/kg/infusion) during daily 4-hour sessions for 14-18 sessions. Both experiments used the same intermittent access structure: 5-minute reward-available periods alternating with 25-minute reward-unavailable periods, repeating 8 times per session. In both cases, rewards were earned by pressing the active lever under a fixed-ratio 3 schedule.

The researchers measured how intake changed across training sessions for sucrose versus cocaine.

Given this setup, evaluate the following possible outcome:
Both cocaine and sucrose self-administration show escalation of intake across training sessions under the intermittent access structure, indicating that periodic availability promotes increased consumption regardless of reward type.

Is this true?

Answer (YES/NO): NO